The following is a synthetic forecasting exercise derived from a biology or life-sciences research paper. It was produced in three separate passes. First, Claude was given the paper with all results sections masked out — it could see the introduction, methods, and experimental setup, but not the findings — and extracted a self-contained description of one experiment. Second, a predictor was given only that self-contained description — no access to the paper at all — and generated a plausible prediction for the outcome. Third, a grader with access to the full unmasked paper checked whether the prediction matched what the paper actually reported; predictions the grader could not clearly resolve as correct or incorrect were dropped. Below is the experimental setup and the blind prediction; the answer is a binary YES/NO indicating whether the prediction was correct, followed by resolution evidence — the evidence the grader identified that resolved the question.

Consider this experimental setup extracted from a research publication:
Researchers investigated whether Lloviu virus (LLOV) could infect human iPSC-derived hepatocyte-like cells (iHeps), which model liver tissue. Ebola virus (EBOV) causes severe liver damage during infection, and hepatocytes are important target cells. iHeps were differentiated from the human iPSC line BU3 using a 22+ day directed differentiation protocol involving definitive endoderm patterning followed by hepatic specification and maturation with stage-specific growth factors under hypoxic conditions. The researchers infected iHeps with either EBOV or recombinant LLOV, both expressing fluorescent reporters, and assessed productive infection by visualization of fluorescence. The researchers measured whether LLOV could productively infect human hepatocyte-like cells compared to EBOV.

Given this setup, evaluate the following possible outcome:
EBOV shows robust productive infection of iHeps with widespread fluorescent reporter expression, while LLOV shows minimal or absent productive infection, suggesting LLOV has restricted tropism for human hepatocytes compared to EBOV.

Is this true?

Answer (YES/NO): NO